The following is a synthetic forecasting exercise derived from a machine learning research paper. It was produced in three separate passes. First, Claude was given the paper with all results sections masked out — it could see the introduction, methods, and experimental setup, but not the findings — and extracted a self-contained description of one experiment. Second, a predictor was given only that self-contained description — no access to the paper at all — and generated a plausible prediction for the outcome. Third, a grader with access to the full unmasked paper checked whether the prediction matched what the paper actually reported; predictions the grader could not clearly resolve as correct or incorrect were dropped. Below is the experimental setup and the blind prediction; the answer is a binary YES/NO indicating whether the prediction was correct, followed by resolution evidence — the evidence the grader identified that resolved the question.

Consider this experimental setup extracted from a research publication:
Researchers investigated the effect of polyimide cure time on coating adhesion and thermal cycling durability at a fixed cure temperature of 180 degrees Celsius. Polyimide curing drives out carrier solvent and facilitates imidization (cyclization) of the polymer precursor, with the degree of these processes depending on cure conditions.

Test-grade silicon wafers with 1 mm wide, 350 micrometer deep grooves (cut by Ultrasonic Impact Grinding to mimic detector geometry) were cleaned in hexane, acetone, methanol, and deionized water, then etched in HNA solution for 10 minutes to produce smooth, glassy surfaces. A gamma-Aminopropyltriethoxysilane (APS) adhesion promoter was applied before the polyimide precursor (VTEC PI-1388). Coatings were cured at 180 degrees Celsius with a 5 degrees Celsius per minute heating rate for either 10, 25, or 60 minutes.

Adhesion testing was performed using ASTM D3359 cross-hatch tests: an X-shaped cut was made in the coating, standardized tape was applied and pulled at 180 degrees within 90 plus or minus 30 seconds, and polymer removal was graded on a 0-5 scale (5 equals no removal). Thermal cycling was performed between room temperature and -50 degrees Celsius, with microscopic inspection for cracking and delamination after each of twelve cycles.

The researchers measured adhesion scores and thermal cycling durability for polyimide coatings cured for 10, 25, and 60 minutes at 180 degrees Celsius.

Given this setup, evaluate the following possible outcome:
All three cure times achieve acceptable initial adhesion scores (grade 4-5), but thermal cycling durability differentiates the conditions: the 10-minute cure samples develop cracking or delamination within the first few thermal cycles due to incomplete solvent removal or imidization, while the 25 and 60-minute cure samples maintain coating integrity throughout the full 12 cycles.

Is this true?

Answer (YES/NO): NO